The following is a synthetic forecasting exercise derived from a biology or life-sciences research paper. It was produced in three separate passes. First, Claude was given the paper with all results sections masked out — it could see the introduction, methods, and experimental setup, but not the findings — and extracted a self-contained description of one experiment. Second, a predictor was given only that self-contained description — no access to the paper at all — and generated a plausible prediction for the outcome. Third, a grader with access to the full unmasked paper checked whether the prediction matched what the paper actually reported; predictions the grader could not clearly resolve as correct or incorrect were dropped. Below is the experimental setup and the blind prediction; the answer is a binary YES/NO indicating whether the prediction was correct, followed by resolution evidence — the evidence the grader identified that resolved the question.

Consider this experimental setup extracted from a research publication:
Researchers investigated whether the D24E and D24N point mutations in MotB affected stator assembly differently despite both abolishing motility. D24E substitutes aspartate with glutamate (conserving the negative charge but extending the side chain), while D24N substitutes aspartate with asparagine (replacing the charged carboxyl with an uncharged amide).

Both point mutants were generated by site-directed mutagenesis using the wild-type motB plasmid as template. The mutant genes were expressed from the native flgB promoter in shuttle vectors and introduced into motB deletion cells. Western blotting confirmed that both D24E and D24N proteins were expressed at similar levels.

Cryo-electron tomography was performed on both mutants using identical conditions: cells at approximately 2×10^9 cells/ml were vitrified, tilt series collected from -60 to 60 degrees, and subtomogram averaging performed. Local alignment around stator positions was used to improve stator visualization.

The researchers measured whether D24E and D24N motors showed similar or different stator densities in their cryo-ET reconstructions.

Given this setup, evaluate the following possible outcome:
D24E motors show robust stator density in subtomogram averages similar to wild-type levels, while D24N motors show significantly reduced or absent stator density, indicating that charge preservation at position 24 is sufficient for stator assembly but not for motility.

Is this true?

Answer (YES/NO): NO